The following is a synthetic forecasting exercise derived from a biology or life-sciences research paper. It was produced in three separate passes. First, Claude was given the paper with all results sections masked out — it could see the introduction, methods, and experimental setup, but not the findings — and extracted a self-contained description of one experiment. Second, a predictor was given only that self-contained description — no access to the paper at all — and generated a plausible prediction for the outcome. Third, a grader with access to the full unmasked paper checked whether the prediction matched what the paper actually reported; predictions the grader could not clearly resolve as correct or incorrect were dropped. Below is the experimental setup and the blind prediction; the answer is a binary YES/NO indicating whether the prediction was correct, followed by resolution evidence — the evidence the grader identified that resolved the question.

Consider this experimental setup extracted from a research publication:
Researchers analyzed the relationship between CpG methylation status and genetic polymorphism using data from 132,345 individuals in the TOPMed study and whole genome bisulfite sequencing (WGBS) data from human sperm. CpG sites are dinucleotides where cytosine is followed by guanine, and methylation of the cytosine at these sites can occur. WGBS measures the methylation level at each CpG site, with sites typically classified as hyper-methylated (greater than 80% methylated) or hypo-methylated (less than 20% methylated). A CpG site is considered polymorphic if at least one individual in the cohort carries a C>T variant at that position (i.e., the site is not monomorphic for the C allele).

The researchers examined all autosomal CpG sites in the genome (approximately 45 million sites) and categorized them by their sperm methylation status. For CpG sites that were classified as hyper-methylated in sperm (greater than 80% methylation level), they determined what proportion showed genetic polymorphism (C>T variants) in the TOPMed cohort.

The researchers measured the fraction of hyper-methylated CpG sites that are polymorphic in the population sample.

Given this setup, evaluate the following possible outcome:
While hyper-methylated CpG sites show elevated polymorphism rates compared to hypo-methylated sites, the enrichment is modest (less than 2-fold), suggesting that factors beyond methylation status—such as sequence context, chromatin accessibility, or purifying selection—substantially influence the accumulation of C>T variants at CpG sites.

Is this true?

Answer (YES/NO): NO